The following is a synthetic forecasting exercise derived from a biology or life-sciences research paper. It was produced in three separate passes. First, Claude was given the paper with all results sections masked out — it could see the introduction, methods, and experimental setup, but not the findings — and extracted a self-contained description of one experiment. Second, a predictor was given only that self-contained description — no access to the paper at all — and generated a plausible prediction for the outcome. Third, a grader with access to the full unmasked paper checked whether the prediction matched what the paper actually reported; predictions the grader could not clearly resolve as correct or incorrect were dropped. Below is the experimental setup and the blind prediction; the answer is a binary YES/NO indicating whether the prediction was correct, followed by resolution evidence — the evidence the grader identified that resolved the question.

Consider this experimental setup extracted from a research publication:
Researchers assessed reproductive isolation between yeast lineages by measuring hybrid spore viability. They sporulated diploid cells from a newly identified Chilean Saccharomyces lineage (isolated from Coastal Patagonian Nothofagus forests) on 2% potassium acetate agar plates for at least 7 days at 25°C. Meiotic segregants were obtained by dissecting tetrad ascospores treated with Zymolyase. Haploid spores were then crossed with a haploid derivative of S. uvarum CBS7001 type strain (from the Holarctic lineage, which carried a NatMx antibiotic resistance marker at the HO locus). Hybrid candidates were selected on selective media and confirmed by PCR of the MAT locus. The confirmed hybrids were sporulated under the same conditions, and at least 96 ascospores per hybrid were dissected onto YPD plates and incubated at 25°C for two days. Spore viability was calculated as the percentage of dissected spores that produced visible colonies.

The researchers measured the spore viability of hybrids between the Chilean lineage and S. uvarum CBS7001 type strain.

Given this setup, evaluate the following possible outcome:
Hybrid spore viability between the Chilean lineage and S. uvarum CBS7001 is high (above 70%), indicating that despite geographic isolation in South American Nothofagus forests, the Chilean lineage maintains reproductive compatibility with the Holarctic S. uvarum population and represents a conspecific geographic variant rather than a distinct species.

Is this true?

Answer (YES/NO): NO